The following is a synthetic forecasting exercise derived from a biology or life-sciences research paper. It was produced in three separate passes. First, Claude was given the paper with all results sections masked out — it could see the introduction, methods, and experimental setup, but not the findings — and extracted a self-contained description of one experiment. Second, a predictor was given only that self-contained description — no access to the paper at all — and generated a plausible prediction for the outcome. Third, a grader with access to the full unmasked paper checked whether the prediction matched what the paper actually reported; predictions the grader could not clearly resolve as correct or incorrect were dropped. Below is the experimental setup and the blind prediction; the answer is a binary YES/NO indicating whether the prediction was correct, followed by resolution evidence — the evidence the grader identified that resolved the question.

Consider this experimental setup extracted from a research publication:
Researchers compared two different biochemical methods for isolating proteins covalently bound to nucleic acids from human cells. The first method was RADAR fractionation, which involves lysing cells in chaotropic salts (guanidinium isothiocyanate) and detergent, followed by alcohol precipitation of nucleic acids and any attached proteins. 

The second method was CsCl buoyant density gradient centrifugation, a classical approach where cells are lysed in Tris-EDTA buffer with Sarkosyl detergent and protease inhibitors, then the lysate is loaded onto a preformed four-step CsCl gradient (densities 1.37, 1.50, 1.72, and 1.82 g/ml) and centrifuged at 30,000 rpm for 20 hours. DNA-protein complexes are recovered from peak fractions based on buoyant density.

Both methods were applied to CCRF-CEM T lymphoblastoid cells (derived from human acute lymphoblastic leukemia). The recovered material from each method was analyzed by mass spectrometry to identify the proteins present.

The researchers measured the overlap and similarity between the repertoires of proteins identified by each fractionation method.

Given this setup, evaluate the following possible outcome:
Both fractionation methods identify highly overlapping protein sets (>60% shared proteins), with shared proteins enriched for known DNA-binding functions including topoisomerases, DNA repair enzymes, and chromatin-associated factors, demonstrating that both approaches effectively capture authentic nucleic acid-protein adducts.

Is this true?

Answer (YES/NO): NO